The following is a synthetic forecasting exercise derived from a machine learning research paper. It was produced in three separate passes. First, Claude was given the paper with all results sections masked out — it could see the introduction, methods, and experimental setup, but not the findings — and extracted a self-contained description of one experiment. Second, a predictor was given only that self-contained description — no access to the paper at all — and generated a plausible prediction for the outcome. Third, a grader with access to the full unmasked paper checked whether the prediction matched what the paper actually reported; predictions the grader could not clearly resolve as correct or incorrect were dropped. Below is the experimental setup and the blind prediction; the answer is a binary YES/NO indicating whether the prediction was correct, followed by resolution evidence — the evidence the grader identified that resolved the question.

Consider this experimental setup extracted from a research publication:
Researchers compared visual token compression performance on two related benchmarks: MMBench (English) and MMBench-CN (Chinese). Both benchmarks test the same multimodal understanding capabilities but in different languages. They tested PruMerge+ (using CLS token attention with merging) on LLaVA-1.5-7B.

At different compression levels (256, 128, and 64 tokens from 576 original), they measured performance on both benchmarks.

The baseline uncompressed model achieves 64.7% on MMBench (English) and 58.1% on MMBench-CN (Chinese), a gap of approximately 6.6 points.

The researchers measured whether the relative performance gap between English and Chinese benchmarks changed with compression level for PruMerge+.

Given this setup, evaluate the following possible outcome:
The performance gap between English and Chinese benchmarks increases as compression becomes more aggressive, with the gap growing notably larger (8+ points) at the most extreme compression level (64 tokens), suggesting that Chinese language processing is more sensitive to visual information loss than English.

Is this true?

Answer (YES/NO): NO